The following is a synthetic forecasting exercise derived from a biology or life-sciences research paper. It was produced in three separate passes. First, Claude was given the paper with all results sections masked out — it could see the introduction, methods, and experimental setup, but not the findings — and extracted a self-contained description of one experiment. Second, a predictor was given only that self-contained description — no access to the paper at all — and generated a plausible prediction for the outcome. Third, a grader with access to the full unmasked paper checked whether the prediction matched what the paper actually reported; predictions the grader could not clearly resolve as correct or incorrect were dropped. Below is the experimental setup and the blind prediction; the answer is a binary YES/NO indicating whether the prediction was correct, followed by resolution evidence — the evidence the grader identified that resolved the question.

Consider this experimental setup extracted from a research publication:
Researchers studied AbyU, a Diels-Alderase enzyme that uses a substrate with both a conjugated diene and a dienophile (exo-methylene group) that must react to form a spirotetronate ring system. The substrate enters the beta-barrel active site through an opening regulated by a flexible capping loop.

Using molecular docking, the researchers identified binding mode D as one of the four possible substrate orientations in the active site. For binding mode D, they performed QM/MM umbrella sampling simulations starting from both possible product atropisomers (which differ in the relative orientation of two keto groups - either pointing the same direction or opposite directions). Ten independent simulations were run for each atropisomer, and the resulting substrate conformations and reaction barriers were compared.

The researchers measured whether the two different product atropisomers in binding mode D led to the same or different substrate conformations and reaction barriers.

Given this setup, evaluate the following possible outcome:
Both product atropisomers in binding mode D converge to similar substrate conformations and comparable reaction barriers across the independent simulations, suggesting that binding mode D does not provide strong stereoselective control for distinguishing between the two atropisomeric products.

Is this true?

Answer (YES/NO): NO